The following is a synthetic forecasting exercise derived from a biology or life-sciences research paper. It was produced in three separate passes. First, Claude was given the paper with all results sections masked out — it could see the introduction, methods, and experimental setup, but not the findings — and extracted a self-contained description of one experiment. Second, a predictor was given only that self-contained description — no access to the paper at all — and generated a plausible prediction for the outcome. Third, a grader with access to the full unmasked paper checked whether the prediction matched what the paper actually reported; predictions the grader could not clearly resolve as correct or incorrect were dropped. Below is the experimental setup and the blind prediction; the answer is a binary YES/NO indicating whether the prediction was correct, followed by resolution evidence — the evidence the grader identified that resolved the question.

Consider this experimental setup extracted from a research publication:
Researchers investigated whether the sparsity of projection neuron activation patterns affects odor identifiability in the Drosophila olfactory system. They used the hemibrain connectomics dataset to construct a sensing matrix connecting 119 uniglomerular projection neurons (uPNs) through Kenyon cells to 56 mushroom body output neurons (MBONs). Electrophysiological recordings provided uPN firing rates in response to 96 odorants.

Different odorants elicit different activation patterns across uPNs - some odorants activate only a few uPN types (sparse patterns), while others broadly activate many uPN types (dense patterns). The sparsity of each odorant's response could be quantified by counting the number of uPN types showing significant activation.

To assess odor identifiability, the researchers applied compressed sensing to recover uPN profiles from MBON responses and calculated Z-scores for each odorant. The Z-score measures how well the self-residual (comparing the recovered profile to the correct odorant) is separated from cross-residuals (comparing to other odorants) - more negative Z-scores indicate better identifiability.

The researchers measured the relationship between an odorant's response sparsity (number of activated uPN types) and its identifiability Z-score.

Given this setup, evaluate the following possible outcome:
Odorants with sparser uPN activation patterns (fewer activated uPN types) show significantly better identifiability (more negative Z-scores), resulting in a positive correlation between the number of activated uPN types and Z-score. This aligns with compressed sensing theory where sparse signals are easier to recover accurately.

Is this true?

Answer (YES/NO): YES